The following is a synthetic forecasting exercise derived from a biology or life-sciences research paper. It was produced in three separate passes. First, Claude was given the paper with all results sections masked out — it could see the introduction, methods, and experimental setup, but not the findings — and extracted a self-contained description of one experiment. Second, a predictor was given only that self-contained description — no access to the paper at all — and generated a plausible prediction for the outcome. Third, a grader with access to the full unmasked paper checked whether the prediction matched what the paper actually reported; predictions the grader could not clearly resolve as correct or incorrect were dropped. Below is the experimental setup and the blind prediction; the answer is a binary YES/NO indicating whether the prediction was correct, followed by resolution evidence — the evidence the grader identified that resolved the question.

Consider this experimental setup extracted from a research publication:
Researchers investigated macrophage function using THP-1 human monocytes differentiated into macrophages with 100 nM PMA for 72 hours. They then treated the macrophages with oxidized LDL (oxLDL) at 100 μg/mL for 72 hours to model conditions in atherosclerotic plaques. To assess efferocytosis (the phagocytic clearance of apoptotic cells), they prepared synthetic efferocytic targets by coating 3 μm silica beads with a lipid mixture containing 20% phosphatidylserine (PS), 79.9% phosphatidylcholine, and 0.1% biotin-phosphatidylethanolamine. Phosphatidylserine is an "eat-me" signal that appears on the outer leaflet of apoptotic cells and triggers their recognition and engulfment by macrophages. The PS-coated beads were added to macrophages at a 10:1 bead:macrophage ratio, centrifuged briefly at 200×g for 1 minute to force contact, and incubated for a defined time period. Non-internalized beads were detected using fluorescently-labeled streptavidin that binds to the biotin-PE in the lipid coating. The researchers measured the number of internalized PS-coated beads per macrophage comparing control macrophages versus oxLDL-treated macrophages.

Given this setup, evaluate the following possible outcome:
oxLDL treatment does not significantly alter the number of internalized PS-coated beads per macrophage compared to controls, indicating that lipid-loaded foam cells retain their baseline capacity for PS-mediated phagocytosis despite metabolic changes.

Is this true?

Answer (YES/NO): NO